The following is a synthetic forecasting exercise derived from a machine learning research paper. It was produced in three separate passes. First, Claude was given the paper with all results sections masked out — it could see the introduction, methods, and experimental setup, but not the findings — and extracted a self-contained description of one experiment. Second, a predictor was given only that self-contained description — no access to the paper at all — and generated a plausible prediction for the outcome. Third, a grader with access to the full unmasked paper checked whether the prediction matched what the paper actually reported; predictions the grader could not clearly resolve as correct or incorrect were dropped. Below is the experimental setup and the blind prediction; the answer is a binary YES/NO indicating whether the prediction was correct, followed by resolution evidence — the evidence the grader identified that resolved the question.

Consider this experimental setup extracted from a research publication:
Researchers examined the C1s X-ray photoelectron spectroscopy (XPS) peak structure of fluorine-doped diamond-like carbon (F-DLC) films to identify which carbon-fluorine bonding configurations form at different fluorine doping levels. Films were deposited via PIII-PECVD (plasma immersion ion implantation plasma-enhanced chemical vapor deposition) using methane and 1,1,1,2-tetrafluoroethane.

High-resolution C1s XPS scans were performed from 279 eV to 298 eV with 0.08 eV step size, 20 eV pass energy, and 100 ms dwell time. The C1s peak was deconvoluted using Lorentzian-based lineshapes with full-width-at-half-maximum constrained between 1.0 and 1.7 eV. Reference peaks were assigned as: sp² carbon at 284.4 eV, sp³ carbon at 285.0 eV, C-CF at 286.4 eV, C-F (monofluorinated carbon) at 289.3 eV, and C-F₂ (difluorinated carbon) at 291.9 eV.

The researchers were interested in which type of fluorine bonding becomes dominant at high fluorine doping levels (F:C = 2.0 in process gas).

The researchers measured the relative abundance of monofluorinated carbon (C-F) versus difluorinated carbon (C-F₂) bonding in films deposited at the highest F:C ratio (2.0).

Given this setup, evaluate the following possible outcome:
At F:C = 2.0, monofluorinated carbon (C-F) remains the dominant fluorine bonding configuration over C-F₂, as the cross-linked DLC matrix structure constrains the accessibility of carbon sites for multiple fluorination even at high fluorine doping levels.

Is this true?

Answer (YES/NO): YES